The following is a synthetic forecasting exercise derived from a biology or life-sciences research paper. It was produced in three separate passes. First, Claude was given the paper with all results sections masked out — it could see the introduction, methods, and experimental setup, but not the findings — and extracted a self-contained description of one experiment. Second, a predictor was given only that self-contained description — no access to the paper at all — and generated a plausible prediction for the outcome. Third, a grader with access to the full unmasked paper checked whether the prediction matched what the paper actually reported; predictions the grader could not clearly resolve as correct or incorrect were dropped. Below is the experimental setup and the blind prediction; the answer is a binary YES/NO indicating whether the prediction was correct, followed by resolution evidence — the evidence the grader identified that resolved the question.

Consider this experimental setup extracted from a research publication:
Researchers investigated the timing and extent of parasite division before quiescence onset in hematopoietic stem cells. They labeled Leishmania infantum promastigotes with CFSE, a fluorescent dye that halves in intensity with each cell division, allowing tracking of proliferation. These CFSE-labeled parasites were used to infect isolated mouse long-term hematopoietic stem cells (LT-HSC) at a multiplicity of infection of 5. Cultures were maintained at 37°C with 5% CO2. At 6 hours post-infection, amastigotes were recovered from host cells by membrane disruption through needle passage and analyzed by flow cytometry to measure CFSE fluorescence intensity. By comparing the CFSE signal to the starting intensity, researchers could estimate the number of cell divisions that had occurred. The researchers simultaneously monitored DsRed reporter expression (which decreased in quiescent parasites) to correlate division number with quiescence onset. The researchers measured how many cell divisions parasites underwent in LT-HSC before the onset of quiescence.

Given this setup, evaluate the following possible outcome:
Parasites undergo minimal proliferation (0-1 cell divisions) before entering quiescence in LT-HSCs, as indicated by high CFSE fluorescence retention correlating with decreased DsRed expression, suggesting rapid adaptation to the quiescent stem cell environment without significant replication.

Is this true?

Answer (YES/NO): NO